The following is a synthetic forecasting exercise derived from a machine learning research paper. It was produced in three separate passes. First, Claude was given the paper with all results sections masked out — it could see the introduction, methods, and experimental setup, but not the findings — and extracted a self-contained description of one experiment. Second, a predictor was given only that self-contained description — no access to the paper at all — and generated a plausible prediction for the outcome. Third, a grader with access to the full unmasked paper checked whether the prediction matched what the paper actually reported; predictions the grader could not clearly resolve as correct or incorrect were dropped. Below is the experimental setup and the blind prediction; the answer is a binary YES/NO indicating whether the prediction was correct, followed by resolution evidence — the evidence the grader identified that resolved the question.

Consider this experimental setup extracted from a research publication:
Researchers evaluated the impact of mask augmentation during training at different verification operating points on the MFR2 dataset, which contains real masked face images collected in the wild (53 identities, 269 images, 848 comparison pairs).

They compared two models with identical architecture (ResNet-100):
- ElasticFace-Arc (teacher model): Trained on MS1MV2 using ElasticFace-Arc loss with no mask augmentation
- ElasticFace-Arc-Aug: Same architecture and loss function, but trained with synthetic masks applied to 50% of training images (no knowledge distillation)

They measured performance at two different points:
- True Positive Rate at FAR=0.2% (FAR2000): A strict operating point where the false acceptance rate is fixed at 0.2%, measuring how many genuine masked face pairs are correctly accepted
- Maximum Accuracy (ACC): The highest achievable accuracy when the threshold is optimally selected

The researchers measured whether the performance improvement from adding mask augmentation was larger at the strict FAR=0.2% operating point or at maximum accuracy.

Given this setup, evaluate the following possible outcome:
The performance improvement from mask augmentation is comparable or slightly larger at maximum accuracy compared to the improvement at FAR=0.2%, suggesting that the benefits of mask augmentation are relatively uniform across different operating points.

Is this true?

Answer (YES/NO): NO